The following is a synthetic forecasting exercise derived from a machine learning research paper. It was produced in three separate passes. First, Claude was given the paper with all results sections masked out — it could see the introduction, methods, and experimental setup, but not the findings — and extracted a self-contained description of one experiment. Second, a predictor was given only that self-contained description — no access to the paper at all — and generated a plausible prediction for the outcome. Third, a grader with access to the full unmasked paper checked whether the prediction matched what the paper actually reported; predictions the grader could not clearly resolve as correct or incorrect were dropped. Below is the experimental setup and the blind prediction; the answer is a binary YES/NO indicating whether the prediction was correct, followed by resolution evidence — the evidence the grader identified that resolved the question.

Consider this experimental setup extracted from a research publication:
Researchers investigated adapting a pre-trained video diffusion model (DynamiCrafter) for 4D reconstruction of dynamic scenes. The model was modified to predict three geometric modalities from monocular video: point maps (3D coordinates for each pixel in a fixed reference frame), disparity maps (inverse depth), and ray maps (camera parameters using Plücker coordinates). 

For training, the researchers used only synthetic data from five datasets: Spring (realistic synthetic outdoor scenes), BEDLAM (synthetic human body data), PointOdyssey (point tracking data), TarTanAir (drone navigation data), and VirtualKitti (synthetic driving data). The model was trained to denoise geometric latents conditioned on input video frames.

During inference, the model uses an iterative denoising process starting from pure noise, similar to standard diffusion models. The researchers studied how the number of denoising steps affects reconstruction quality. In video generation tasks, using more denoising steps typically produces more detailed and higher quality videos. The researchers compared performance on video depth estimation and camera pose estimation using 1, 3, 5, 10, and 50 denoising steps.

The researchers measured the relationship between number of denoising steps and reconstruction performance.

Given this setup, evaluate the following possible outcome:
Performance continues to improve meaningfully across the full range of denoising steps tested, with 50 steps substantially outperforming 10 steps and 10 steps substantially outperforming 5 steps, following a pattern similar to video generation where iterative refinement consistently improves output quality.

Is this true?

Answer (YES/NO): NO